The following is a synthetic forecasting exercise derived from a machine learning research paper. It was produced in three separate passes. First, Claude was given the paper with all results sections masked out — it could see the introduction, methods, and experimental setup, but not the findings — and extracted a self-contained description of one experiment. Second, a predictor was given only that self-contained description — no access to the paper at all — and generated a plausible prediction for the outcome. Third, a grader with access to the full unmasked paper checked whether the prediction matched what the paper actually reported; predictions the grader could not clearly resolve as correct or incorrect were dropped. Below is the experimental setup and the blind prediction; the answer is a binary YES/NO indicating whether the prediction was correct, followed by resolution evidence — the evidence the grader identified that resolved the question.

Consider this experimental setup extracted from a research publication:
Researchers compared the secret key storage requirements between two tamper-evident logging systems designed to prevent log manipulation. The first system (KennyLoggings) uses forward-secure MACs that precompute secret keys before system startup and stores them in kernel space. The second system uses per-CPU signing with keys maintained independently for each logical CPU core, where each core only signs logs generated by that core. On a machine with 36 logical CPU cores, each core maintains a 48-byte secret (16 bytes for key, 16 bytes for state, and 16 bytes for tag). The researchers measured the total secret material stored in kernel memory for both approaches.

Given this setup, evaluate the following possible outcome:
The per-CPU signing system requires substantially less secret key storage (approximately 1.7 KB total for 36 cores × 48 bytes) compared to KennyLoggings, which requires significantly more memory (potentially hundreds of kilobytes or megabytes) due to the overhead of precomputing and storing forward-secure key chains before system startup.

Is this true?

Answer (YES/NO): NO